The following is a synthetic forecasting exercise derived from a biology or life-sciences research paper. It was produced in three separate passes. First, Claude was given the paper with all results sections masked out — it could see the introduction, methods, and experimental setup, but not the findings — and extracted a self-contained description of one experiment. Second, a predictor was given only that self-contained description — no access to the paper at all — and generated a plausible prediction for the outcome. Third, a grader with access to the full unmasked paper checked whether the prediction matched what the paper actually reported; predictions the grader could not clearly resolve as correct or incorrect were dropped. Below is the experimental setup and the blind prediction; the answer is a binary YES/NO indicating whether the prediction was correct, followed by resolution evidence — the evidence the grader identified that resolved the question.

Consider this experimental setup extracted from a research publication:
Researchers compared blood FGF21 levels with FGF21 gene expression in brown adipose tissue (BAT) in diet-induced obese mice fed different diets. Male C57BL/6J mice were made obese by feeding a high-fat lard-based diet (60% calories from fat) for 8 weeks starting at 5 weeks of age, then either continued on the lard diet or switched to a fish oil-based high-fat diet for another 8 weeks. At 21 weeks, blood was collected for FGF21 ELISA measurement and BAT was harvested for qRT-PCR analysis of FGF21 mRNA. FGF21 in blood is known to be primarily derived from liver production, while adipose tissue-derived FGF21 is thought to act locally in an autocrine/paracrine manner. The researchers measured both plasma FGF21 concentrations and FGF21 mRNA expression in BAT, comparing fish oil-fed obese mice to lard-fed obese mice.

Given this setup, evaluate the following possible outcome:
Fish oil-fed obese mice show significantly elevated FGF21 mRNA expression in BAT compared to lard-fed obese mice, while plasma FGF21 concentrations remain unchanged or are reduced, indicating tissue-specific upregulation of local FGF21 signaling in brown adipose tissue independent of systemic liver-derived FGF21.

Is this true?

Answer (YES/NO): NO